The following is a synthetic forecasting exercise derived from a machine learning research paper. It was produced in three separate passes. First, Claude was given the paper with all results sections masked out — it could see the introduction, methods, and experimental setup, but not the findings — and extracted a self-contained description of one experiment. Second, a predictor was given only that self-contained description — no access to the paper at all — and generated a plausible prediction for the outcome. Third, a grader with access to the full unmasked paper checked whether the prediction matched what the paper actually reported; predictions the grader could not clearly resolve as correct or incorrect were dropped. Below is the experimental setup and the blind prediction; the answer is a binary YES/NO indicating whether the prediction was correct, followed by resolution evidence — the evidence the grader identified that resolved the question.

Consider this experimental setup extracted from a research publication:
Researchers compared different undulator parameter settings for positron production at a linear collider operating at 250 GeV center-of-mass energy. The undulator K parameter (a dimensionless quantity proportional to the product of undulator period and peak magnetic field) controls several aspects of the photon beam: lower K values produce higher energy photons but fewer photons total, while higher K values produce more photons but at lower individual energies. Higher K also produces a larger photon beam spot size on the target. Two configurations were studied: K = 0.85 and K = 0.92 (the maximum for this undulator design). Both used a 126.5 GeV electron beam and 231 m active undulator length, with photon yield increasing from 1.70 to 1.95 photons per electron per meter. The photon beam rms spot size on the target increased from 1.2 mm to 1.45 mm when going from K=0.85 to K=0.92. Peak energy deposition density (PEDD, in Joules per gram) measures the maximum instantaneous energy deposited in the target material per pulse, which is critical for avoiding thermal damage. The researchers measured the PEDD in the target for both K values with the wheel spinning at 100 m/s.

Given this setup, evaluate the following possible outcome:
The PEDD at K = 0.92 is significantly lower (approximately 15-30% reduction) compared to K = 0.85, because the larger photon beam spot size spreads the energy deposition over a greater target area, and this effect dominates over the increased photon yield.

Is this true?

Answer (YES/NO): NO